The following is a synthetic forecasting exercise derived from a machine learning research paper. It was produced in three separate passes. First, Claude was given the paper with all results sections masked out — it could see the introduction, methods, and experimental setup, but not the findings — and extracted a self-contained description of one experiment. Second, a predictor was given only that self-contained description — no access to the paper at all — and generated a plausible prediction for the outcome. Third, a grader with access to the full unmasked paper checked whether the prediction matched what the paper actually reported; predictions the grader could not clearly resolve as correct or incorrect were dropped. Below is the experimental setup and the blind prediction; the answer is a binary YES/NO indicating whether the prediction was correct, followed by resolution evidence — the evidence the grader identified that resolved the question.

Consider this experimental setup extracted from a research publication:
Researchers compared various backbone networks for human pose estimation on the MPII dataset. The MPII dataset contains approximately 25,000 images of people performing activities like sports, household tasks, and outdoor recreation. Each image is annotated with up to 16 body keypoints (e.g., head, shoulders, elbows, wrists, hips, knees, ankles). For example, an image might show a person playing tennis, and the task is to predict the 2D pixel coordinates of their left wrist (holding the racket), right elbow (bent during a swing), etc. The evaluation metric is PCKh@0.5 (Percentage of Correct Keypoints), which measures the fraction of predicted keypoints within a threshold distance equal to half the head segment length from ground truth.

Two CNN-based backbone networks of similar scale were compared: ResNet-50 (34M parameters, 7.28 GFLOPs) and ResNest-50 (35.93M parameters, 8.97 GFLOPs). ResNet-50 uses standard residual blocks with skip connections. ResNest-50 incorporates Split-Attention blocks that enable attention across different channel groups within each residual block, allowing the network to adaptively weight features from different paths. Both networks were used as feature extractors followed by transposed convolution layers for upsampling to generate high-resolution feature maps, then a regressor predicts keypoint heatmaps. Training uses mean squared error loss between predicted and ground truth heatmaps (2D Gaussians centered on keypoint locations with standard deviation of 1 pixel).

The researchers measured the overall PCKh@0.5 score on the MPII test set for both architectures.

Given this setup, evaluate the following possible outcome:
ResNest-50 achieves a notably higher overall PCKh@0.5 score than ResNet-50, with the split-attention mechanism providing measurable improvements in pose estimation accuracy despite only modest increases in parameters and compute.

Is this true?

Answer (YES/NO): NO